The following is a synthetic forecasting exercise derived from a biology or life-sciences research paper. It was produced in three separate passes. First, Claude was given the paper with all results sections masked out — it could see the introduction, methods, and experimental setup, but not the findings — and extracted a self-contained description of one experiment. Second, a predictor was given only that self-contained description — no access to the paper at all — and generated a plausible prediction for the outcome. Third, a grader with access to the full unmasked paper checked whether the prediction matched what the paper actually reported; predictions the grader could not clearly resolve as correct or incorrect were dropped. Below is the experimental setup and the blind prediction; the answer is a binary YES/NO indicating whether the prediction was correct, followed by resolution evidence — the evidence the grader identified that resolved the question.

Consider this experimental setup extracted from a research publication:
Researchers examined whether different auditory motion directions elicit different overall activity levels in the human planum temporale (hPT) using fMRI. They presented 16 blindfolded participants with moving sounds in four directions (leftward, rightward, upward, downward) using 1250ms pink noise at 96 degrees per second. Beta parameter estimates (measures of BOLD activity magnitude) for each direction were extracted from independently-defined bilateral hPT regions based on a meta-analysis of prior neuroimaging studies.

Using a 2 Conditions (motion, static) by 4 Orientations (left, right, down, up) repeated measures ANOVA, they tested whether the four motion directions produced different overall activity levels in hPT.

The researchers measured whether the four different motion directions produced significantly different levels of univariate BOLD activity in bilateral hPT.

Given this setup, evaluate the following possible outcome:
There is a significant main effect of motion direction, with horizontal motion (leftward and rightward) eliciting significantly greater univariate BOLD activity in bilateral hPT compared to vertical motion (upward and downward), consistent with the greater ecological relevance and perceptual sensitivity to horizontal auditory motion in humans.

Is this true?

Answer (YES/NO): NO